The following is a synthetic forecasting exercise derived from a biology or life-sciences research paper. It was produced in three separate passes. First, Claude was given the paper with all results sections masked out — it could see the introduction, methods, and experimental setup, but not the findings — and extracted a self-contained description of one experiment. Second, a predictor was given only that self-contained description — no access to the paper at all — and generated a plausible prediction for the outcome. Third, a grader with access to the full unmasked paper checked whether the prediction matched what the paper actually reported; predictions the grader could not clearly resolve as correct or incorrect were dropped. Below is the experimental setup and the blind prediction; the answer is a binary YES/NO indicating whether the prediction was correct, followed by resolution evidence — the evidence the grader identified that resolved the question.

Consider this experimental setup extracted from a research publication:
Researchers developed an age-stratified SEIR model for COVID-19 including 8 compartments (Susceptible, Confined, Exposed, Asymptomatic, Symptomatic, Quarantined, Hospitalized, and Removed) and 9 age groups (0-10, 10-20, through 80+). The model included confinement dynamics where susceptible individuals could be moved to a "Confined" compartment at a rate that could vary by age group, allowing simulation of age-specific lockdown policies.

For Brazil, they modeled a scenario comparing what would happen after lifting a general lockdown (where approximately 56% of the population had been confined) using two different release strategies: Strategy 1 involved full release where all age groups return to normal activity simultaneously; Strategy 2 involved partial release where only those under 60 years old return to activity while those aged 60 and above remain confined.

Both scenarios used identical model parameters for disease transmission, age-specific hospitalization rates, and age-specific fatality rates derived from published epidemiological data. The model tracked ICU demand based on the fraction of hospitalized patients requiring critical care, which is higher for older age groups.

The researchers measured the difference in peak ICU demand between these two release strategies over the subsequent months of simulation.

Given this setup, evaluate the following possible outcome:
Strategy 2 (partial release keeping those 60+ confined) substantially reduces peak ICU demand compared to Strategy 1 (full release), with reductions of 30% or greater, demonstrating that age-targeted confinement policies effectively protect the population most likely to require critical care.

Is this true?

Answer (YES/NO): NO